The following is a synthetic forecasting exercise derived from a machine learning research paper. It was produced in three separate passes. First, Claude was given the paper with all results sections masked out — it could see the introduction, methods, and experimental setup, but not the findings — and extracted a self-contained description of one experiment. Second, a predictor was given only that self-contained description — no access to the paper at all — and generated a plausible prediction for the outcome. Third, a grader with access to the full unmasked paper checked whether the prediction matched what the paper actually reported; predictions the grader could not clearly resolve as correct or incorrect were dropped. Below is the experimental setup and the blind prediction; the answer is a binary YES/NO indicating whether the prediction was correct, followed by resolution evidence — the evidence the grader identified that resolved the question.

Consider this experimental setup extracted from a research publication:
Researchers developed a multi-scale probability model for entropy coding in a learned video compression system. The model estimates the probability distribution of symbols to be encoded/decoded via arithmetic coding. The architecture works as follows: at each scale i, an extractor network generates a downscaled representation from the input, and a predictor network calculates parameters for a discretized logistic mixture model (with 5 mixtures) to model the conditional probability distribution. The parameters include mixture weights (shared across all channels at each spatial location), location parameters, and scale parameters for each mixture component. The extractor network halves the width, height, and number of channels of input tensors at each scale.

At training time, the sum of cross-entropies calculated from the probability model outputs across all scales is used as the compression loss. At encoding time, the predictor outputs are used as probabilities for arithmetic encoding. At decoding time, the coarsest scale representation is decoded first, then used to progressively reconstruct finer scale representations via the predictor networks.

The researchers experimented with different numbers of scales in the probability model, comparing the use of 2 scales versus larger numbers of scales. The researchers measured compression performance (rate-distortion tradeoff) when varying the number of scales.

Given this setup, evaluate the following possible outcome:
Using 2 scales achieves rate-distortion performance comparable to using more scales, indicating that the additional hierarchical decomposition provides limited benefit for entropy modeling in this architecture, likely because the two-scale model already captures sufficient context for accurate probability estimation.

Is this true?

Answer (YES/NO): YES